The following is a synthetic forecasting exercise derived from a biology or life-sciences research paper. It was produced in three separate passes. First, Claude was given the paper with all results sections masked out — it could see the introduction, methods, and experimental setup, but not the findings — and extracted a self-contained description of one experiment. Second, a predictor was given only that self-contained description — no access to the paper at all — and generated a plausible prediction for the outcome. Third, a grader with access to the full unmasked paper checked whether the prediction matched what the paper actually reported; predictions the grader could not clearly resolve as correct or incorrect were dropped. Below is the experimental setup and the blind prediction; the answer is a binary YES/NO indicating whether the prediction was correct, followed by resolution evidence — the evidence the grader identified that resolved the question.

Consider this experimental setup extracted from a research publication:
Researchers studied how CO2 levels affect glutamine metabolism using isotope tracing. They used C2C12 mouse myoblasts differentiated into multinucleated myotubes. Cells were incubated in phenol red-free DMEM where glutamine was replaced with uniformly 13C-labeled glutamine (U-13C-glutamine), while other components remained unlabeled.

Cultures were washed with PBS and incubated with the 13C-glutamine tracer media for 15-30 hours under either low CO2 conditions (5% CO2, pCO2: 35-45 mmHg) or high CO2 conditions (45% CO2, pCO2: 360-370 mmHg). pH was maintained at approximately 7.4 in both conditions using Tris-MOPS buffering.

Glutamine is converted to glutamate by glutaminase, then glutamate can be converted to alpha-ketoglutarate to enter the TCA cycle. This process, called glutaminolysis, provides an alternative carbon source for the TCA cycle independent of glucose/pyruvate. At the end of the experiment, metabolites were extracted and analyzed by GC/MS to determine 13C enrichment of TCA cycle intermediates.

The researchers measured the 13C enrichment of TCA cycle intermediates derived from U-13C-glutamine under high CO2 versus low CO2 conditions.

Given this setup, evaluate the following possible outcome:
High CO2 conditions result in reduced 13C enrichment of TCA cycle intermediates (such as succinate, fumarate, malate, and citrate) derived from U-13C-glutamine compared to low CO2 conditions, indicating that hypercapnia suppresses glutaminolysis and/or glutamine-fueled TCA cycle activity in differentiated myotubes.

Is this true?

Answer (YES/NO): NO